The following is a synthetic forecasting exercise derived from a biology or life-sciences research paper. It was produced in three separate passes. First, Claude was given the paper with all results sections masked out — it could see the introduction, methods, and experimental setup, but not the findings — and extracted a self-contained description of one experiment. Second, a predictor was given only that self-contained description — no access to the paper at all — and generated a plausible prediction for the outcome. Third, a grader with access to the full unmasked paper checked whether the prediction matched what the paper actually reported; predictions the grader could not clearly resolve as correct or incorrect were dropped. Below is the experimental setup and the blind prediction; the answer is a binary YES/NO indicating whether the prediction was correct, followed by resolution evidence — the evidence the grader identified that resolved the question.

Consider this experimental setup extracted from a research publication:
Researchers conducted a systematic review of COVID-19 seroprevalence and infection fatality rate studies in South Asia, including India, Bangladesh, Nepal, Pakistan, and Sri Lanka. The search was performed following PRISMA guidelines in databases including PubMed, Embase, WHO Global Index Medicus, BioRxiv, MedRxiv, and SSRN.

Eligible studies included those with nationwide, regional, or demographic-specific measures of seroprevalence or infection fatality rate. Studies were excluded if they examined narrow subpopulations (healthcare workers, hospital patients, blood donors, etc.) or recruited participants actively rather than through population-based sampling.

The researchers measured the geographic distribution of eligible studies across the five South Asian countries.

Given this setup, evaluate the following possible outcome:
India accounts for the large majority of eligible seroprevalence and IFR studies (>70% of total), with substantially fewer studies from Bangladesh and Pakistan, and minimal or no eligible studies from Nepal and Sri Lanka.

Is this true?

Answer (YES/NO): NO